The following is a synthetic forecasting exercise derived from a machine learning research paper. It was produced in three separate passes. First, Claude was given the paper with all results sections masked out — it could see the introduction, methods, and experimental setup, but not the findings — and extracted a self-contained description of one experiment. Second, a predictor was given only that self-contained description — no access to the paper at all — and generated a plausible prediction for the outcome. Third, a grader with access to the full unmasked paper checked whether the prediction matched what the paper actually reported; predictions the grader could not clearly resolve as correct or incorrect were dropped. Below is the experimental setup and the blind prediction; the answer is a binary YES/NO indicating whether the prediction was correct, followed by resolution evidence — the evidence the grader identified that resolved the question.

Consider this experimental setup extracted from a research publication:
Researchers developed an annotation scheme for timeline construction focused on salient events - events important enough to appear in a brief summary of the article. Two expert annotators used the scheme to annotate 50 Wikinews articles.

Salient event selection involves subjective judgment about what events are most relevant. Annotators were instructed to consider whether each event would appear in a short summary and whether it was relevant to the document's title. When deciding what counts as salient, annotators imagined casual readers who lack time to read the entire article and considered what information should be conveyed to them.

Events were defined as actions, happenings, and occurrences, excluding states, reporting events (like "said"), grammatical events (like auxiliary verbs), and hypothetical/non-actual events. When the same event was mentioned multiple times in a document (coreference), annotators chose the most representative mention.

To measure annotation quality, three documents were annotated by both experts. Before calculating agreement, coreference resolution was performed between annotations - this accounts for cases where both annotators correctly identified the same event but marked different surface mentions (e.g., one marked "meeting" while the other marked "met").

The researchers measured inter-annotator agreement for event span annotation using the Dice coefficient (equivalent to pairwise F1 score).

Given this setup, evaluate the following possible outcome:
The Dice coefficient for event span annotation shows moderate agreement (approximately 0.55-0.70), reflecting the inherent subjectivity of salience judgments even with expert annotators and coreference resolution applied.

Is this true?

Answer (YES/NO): NO